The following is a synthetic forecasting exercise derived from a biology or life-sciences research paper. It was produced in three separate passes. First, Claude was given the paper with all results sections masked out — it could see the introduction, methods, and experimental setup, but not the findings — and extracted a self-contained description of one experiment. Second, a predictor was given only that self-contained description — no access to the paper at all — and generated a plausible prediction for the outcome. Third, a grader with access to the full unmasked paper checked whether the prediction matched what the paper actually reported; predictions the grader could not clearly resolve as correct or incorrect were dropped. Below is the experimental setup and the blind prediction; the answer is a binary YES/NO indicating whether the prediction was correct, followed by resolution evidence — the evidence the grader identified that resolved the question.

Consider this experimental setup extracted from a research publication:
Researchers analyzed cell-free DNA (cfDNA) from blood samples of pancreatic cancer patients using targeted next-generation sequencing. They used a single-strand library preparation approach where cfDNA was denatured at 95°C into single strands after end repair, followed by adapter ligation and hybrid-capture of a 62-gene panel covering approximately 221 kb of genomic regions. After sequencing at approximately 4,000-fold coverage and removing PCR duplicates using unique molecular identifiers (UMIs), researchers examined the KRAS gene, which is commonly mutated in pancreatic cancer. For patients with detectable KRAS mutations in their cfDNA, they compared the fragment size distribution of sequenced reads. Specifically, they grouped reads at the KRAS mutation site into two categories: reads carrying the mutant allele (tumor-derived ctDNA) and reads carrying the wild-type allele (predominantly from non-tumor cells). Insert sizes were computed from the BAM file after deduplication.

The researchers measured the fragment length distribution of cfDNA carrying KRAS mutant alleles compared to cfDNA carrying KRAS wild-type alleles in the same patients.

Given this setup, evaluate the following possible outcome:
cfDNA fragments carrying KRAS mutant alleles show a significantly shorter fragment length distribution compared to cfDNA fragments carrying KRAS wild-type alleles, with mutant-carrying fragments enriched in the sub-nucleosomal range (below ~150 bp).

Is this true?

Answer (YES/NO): YES